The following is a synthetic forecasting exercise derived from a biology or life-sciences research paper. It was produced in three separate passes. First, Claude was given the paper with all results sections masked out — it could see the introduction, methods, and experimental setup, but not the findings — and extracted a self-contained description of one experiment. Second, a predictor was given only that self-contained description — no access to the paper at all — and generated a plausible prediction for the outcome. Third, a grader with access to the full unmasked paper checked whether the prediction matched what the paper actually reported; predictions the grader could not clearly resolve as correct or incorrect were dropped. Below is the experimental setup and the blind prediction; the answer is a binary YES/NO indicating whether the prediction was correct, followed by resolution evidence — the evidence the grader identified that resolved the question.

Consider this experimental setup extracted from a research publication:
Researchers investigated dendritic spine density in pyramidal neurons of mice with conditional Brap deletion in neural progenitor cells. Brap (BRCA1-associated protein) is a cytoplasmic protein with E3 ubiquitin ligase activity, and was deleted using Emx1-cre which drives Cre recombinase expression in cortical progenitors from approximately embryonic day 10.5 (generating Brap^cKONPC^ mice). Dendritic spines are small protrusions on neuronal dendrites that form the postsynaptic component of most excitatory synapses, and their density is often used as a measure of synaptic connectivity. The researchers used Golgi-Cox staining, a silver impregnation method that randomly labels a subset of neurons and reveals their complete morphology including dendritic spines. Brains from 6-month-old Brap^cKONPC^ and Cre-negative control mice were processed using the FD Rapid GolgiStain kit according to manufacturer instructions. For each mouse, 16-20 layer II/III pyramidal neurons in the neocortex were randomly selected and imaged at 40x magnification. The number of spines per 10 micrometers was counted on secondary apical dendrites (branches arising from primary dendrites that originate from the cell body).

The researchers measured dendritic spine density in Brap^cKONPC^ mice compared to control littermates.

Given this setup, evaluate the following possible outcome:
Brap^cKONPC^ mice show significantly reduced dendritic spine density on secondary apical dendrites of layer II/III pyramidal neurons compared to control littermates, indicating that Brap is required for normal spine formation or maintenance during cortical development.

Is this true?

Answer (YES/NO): NO